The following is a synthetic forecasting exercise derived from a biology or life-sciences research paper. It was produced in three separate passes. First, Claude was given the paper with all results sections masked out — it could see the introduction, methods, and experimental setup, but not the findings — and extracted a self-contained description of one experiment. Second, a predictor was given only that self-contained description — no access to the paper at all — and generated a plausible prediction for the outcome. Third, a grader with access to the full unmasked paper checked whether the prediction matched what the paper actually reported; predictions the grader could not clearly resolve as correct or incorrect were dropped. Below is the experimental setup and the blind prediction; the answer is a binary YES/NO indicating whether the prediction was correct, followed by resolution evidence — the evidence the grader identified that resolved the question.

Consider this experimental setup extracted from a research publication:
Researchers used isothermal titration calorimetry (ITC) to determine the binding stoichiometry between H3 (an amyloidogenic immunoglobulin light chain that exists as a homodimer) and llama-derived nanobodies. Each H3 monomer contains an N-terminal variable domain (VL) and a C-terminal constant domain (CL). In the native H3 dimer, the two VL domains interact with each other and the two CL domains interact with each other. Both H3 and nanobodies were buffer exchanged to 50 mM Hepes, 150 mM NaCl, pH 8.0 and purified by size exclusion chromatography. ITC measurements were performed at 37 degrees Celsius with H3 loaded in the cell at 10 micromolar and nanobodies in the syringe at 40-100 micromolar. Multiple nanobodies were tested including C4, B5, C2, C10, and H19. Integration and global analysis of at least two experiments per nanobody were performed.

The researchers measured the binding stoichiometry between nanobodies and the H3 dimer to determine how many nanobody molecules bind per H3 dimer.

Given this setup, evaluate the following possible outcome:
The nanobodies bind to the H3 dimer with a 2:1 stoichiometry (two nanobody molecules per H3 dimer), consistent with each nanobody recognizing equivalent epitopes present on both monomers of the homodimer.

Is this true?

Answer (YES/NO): YES